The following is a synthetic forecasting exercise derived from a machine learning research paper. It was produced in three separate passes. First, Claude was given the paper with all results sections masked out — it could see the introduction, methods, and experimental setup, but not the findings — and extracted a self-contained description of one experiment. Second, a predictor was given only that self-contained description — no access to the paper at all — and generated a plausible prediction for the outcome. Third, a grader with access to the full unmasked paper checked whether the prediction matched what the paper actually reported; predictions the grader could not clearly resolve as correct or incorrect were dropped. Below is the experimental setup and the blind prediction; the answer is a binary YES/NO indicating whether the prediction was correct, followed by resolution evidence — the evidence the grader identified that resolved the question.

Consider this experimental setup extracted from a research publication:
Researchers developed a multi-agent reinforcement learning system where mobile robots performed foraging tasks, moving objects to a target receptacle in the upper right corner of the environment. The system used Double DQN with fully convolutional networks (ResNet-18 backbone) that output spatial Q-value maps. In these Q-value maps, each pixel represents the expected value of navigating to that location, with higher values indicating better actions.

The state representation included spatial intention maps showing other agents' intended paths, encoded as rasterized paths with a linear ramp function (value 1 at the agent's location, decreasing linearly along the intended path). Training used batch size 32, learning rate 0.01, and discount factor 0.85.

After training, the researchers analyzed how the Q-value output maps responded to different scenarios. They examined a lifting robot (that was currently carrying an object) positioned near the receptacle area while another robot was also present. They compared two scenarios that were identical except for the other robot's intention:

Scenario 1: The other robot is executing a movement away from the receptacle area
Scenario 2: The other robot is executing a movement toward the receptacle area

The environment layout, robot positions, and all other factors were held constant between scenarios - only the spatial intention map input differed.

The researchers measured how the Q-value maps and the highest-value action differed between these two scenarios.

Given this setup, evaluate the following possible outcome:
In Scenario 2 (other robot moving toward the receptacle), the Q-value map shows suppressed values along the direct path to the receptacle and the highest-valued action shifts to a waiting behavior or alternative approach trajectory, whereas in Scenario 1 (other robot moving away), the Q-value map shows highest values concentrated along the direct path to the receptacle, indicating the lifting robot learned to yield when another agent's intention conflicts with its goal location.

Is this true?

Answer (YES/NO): YES